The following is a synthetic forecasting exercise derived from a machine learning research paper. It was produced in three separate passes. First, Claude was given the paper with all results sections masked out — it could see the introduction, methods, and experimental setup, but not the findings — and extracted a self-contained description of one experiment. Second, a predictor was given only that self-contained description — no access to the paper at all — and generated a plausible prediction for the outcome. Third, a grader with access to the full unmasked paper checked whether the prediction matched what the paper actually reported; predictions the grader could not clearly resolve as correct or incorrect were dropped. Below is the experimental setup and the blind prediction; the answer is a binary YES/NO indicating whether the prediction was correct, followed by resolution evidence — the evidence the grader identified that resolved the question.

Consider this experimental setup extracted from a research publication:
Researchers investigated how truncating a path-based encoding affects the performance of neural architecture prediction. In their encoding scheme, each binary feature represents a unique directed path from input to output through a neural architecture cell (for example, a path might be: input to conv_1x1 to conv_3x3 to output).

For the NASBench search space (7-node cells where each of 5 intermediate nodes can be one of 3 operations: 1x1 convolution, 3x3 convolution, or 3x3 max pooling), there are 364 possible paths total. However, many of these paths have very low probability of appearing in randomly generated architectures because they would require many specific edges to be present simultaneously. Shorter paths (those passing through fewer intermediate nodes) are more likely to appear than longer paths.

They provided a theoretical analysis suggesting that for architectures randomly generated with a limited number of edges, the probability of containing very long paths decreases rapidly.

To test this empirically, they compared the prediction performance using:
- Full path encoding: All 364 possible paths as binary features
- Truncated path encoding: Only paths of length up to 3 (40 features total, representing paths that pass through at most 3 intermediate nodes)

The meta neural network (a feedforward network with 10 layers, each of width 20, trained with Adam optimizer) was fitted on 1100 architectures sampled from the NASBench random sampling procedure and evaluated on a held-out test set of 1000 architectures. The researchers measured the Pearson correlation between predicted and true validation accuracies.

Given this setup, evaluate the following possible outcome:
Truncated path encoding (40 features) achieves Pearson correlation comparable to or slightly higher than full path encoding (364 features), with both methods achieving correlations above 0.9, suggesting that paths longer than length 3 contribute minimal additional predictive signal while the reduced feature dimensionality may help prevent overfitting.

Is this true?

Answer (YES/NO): NO